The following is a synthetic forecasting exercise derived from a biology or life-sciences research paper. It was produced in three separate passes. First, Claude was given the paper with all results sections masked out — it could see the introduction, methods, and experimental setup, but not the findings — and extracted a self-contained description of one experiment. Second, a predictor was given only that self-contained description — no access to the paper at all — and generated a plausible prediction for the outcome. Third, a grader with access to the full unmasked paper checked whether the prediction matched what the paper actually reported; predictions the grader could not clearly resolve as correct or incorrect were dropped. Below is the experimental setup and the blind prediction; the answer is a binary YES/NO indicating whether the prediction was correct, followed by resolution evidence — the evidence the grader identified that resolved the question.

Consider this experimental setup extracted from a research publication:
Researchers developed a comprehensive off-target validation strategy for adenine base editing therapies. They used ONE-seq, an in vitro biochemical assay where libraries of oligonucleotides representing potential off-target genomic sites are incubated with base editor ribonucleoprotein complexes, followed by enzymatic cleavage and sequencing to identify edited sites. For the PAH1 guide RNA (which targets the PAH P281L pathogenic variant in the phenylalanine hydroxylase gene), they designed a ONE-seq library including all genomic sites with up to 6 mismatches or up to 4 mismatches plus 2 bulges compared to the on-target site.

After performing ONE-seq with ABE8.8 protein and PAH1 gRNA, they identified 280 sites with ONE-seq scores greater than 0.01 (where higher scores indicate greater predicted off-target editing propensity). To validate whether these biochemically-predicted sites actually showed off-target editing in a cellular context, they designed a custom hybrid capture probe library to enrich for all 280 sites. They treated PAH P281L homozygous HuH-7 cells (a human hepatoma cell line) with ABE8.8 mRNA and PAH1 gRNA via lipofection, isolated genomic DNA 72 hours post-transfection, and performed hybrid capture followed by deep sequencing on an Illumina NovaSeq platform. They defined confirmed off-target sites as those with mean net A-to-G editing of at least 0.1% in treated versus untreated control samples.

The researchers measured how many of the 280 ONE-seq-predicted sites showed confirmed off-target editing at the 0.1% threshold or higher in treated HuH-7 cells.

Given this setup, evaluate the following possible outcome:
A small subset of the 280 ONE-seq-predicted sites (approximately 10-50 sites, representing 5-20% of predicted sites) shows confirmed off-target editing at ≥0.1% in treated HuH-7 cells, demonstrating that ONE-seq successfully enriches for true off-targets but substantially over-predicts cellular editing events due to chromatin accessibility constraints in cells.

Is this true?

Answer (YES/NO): NO